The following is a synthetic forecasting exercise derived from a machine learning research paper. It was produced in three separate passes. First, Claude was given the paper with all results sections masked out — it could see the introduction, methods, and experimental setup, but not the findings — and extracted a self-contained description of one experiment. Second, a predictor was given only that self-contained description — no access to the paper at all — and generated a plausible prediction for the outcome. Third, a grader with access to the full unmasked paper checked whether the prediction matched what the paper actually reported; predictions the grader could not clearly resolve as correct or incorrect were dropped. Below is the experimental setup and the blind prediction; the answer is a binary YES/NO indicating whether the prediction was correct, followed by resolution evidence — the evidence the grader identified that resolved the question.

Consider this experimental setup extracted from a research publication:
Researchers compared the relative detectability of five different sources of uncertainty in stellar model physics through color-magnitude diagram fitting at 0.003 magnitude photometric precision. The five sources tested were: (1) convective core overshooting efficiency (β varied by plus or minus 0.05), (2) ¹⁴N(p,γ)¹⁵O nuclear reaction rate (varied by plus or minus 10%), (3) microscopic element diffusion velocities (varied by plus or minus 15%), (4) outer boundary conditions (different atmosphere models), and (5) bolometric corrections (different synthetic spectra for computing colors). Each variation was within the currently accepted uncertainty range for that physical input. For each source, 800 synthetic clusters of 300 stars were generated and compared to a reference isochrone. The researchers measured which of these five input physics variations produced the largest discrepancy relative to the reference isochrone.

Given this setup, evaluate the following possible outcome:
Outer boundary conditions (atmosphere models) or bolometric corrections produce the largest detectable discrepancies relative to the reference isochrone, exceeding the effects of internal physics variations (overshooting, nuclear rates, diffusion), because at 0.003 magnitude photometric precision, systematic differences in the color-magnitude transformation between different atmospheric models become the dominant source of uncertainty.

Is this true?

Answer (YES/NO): YES